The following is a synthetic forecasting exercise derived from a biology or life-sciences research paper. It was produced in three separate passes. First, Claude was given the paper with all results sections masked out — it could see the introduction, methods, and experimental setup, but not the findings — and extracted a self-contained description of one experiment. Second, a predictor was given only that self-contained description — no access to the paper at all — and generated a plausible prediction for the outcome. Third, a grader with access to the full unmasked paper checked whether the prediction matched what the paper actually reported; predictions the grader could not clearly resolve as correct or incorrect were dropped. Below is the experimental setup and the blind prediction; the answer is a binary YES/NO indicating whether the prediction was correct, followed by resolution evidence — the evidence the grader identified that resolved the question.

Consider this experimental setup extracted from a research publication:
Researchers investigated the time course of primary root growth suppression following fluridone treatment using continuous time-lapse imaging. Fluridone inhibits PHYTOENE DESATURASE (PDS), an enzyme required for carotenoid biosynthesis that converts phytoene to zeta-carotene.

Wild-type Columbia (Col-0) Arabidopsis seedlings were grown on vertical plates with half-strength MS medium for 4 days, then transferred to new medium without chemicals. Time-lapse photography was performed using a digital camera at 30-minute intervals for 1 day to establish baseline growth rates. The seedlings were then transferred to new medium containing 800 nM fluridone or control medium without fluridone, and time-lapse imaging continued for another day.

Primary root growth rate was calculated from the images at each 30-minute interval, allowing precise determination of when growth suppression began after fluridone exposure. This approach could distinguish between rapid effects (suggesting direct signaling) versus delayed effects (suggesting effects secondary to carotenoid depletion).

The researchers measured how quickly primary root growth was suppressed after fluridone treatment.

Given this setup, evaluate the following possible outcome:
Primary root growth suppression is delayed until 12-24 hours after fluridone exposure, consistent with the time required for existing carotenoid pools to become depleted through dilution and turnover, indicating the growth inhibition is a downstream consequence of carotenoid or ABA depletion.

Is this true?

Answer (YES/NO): NO